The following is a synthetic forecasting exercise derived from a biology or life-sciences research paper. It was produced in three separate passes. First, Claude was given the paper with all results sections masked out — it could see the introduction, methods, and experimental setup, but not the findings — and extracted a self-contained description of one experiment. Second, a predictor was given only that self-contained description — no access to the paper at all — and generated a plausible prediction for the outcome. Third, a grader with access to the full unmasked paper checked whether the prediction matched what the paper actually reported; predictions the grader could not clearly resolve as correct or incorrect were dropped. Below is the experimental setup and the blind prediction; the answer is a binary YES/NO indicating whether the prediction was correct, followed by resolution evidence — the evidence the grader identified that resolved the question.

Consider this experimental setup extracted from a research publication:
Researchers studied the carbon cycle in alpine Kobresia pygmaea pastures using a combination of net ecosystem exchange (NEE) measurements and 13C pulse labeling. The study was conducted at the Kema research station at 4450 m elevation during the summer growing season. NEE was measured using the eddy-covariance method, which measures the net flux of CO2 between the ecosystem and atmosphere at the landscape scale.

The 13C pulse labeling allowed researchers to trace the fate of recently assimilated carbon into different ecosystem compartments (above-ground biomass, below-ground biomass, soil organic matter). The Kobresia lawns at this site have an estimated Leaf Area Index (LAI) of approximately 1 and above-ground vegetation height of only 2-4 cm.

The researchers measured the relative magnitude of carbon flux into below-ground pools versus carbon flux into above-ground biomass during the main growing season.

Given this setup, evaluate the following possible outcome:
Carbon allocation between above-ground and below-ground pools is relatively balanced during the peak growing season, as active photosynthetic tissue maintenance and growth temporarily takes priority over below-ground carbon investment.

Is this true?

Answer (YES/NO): NO